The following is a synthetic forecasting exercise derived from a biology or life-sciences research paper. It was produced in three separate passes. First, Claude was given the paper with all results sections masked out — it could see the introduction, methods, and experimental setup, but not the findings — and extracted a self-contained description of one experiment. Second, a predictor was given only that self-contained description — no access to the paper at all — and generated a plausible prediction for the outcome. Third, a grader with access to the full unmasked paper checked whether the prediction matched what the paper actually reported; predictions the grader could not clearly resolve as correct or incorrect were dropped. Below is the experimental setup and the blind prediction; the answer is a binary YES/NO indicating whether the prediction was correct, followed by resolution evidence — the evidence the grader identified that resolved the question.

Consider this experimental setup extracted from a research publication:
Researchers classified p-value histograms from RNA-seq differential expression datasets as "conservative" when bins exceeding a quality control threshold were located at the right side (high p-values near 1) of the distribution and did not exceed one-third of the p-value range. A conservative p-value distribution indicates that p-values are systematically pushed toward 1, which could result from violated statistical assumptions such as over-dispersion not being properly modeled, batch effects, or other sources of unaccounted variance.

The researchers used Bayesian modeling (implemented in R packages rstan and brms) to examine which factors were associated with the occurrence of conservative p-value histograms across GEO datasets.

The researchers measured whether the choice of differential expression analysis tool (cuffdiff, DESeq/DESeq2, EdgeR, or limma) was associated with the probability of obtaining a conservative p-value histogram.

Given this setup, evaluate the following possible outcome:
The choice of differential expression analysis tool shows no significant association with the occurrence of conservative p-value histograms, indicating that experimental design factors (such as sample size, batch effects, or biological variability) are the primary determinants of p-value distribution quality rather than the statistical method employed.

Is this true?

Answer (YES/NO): NO